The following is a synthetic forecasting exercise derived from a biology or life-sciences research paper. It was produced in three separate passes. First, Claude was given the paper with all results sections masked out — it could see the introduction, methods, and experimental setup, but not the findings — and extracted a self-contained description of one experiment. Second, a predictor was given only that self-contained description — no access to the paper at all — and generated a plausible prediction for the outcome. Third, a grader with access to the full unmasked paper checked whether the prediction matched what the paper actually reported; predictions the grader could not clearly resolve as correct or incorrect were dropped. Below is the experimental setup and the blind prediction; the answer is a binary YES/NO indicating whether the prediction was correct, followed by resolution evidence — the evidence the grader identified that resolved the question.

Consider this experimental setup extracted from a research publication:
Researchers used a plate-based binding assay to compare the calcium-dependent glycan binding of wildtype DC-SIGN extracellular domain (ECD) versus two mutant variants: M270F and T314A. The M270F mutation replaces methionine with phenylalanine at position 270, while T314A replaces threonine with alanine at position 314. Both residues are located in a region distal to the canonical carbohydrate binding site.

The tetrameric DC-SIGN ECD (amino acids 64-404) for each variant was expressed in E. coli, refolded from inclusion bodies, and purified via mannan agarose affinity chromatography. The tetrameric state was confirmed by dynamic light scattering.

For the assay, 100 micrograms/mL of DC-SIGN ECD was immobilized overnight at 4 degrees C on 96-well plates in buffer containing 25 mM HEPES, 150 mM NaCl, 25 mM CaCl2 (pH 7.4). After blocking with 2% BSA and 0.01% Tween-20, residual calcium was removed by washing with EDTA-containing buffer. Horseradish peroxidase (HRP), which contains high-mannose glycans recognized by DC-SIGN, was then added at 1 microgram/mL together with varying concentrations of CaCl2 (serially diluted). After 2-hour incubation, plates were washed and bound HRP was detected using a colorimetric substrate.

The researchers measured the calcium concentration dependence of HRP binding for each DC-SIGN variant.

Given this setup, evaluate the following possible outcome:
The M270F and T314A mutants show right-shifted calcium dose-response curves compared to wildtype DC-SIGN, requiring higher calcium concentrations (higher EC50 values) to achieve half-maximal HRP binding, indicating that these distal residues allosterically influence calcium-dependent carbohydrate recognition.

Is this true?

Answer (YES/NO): NO